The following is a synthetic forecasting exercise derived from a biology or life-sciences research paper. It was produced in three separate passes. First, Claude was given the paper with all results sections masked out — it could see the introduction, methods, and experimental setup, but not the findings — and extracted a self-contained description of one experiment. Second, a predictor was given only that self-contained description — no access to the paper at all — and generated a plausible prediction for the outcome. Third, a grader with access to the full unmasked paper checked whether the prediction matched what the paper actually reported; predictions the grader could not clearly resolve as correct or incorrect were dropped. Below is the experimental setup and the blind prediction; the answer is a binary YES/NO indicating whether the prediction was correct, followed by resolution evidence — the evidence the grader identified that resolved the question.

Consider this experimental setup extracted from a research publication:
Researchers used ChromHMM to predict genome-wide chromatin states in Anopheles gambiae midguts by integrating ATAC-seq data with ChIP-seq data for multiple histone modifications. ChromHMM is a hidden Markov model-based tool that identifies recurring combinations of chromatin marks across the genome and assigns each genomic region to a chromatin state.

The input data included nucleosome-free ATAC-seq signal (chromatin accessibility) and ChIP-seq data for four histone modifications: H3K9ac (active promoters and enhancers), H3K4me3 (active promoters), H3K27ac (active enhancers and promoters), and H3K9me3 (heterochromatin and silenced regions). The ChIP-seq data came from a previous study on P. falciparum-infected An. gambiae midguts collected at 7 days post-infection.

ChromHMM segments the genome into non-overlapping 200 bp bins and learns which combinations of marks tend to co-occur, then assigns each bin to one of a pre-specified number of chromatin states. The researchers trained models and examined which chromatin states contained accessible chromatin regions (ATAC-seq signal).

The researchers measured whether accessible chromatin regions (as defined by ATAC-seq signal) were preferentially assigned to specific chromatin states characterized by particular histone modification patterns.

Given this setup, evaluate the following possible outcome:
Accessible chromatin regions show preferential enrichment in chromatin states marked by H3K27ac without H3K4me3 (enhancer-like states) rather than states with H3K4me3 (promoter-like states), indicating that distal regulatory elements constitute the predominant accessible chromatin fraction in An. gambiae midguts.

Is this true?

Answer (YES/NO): NO